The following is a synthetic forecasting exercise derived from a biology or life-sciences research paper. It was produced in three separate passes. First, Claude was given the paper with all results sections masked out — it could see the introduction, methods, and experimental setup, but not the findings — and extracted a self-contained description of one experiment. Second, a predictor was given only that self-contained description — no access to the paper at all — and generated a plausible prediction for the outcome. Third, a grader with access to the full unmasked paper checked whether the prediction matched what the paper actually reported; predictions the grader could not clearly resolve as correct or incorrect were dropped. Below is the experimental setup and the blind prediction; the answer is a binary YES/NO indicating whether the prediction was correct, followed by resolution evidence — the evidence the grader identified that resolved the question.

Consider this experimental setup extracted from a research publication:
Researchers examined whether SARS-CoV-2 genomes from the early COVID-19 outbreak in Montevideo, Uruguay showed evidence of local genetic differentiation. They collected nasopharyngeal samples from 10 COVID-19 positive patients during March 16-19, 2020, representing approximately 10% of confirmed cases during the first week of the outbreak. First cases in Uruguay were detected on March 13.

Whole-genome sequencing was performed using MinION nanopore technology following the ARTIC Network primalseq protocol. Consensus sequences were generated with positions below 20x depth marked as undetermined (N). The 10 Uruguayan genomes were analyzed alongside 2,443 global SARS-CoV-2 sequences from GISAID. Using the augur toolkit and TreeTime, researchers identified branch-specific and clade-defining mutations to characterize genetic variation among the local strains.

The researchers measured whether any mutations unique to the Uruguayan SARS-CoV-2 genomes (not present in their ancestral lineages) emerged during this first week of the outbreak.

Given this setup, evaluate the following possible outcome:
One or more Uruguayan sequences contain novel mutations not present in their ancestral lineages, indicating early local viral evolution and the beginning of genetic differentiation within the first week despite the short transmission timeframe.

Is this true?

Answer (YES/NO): YES